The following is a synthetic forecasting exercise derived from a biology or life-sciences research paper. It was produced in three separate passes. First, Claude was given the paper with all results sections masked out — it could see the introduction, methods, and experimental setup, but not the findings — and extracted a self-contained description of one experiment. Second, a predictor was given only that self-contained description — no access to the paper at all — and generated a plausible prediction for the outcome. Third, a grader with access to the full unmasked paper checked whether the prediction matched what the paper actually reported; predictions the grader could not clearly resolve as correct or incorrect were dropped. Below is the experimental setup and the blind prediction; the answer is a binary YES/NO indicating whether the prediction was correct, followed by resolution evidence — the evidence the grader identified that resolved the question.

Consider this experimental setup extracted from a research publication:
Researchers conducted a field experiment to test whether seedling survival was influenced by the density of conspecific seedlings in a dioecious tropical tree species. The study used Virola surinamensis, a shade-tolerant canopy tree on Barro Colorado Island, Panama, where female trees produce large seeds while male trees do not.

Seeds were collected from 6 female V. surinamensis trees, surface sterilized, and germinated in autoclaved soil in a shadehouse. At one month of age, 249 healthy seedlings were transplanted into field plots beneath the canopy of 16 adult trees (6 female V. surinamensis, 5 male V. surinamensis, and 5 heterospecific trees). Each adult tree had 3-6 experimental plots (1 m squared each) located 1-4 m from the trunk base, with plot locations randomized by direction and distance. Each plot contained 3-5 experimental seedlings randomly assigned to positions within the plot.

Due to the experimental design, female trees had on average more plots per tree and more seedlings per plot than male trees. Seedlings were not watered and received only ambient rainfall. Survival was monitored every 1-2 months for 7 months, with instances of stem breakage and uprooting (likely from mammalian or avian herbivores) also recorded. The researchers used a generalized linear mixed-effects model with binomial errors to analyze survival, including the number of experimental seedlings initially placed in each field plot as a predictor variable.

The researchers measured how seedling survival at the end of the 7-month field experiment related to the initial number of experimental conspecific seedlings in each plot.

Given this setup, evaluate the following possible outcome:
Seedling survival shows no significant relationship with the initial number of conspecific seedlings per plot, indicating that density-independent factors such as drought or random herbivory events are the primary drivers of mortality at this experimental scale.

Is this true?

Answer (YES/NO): NO